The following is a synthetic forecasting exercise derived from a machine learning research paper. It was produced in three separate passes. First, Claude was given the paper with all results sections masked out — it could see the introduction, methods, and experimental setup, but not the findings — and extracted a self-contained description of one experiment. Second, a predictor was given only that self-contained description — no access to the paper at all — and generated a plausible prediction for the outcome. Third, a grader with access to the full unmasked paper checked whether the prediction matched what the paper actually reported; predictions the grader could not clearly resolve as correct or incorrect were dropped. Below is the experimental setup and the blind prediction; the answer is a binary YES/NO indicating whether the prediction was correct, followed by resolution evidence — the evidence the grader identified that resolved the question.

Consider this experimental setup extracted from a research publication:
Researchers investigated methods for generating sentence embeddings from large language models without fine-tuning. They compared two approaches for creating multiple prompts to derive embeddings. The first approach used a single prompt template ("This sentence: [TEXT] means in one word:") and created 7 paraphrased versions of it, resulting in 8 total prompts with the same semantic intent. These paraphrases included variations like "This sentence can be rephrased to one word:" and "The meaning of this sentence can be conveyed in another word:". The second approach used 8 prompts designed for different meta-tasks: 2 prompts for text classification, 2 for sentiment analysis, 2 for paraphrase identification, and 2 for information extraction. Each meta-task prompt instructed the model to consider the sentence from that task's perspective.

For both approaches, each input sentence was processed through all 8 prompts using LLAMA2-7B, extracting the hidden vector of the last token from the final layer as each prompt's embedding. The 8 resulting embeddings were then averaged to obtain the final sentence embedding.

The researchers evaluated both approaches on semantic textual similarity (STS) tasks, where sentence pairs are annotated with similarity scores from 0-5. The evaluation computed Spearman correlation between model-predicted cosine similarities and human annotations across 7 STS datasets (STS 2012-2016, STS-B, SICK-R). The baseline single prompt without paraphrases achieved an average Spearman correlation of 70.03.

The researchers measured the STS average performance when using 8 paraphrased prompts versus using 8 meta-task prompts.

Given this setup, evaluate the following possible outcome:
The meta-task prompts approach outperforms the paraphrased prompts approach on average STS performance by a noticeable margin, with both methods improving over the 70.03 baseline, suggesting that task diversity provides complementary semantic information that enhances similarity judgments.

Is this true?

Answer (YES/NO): NO